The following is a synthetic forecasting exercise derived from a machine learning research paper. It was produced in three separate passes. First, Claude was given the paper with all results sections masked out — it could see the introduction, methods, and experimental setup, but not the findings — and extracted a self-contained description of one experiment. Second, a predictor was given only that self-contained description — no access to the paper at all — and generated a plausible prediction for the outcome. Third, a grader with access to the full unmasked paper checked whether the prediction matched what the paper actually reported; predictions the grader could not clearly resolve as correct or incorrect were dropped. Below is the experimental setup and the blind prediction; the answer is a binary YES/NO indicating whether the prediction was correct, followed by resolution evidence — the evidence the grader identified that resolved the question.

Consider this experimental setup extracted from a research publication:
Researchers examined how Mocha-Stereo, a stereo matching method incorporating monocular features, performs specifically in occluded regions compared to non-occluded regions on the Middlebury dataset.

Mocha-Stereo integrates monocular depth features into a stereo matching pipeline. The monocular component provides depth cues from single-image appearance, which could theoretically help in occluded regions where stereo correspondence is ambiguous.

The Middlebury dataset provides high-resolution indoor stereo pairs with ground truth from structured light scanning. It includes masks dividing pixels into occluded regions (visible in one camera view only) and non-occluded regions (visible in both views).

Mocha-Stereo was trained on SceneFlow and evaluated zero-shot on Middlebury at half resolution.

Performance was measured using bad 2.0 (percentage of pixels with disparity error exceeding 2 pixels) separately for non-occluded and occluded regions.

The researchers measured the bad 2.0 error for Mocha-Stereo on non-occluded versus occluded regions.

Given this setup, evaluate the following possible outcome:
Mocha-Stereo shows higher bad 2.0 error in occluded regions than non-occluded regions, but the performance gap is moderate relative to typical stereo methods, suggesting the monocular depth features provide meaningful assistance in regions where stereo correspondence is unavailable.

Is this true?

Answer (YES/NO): YES